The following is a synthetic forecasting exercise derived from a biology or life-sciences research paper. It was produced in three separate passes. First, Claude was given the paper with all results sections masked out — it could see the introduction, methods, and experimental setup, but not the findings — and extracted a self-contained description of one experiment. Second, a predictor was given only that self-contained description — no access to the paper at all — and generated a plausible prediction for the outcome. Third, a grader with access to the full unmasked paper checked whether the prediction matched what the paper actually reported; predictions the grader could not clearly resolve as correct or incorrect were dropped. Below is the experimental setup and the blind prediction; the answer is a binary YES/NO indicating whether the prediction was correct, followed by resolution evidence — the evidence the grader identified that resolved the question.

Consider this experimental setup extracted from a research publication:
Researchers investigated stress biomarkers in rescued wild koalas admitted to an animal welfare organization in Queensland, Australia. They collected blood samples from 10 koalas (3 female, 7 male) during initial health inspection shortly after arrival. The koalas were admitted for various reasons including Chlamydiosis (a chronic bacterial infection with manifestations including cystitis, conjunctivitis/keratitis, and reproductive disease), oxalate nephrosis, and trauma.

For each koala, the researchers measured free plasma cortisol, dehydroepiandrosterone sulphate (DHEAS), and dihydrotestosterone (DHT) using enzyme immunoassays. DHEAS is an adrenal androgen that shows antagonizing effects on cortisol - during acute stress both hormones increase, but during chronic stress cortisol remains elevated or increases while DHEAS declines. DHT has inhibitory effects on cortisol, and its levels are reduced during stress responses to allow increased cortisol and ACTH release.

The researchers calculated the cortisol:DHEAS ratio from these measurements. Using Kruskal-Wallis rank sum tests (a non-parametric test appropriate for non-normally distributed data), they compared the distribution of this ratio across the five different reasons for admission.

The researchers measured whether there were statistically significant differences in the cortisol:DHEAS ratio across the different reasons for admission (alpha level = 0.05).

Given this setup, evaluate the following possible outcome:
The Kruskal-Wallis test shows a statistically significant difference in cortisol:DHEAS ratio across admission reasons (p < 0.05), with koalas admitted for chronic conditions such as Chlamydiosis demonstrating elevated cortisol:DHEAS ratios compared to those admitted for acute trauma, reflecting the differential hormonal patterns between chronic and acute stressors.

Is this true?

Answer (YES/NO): NO